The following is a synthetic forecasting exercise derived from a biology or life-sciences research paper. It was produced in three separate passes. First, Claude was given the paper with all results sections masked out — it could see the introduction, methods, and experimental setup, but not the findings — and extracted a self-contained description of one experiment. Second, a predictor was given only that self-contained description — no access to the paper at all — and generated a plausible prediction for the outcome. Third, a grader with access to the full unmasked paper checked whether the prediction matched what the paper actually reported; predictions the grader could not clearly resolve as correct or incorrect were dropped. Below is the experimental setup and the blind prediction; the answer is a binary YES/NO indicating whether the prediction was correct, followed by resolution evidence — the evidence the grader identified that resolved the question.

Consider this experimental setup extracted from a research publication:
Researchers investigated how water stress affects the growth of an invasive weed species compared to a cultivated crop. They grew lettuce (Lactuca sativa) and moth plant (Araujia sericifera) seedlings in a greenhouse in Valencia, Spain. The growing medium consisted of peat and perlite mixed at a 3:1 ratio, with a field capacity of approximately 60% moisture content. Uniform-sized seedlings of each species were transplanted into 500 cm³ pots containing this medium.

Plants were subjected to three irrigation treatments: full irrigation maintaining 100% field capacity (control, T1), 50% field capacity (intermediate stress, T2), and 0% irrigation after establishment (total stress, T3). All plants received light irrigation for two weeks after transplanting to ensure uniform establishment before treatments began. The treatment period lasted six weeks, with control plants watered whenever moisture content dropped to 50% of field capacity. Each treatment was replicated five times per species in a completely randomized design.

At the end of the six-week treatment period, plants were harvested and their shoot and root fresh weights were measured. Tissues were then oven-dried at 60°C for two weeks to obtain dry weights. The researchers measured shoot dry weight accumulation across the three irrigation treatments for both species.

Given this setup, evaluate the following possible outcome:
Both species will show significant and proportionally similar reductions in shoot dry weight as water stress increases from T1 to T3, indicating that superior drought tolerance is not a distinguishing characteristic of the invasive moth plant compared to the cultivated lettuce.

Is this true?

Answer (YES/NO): NO